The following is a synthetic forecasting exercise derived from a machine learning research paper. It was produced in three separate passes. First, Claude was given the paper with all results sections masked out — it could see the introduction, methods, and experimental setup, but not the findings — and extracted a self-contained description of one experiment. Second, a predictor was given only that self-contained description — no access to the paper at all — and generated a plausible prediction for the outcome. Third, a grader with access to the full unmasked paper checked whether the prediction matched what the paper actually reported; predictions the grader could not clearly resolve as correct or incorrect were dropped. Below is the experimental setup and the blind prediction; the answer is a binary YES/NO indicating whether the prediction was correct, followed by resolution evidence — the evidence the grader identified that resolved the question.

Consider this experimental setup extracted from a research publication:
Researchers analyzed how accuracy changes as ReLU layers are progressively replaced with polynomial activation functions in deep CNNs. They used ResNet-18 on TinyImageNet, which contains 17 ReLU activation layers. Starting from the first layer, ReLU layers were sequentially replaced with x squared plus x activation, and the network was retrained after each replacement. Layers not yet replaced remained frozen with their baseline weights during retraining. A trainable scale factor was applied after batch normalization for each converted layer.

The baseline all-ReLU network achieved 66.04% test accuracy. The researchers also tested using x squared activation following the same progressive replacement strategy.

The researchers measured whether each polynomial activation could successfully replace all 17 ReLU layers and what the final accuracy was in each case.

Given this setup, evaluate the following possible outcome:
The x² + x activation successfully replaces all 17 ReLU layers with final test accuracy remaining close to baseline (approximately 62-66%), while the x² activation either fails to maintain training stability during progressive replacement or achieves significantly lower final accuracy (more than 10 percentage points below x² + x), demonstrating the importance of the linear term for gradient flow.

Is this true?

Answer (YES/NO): NO